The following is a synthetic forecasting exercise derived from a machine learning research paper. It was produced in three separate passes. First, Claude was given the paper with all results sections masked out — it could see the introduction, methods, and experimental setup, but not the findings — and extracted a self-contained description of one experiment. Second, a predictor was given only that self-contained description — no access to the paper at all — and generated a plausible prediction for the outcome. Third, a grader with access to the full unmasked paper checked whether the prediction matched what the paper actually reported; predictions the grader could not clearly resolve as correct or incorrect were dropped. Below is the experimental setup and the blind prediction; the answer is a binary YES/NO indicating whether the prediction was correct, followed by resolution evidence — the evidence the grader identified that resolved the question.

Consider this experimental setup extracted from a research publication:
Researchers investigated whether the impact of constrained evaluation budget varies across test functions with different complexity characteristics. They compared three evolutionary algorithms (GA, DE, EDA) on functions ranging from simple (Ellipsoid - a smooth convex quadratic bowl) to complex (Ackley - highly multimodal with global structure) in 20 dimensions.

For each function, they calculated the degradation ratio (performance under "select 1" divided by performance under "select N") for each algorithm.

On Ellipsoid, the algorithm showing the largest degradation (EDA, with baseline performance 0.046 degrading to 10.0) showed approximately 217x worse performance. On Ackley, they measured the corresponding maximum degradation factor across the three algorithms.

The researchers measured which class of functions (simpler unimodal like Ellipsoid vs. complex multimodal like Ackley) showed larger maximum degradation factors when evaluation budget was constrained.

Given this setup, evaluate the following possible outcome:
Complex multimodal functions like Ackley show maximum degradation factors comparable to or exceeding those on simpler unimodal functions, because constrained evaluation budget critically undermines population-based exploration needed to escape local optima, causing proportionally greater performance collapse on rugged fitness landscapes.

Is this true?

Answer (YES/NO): NO